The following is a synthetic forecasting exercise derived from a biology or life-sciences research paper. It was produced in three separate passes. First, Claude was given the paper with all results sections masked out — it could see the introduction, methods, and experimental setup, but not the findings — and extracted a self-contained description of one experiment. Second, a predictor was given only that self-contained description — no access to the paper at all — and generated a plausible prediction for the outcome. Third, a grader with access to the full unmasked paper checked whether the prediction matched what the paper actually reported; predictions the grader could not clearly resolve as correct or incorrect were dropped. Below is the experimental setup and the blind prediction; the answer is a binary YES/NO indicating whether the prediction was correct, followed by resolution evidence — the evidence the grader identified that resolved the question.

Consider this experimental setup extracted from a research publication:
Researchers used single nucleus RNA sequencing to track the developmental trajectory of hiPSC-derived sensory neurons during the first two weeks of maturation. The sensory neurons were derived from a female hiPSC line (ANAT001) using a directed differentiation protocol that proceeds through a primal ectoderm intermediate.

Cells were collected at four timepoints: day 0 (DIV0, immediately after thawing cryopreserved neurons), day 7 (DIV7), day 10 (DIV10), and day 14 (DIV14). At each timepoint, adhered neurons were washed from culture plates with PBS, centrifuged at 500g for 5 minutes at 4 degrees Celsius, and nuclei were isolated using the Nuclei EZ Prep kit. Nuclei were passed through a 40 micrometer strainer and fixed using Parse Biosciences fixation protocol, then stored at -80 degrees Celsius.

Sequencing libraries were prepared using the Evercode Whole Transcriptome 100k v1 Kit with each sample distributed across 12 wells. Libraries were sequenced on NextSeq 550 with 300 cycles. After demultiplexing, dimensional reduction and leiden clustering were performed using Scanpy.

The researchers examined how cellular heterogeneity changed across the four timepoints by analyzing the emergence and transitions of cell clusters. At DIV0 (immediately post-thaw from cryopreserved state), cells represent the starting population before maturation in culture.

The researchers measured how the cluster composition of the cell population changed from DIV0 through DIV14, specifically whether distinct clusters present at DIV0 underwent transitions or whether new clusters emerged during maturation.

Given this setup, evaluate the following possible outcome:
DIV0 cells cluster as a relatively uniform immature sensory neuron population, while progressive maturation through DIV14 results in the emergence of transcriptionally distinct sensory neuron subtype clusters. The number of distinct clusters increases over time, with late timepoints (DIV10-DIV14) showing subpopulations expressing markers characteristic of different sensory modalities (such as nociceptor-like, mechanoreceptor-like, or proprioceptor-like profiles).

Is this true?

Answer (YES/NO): NO